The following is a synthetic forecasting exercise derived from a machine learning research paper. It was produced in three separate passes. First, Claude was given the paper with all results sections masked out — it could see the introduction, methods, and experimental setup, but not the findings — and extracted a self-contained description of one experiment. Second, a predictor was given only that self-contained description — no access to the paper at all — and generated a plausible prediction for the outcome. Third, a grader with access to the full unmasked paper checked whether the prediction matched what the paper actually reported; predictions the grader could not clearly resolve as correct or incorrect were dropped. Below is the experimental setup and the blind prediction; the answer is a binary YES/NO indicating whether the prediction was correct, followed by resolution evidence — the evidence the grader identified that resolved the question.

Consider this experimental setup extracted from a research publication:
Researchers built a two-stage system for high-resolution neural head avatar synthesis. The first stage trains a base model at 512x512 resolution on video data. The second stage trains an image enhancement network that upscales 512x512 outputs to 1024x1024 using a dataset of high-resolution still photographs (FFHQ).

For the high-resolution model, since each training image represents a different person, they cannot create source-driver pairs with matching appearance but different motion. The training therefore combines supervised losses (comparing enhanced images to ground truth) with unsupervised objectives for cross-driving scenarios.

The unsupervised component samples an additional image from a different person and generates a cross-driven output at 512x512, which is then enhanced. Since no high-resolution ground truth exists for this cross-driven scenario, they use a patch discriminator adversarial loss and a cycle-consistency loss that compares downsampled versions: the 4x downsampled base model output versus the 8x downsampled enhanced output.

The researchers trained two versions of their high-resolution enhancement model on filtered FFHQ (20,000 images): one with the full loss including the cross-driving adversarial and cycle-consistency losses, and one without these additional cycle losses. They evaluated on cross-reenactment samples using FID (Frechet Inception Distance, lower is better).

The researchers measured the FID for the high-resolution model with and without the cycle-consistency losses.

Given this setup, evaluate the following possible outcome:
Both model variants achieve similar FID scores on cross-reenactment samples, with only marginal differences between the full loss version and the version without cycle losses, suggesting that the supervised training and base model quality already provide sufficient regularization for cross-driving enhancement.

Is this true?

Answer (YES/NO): YES